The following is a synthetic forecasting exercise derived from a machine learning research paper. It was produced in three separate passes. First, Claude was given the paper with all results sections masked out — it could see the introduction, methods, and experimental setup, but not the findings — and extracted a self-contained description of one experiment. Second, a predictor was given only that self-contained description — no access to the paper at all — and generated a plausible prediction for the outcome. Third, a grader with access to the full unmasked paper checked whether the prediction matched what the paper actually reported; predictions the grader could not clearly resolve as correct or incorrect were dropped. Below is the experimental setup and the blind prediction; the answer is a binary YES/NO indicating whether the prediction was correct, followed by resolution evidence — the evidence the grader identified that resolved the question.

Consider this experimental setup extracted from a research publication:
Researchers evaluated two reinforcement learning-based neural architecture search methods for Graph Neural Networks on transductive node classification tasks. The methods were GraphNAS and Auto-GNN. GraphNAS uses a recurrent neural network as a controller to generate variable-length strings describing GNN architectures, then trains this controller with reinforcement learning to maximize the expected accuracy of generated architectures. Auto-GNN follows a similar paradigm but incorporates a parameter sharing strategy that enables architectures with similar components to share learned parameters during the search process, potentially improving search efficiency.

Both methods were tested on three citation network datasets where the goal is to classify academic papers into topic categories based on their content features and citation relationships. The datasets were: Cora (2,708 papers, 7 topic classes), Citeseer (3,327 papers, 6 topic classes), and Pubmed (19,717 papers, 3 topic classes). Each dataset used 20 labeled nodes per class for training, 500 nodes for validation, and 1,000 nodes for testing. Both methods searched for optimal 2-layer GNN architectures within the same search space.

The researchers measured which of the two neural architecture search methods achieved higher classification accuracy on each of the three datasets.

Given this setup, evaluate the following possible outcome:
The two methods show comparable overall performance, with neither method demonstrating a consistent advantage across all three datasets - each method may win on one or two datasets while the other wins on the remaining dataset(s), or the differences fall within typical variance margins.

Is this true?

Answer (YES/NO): YES